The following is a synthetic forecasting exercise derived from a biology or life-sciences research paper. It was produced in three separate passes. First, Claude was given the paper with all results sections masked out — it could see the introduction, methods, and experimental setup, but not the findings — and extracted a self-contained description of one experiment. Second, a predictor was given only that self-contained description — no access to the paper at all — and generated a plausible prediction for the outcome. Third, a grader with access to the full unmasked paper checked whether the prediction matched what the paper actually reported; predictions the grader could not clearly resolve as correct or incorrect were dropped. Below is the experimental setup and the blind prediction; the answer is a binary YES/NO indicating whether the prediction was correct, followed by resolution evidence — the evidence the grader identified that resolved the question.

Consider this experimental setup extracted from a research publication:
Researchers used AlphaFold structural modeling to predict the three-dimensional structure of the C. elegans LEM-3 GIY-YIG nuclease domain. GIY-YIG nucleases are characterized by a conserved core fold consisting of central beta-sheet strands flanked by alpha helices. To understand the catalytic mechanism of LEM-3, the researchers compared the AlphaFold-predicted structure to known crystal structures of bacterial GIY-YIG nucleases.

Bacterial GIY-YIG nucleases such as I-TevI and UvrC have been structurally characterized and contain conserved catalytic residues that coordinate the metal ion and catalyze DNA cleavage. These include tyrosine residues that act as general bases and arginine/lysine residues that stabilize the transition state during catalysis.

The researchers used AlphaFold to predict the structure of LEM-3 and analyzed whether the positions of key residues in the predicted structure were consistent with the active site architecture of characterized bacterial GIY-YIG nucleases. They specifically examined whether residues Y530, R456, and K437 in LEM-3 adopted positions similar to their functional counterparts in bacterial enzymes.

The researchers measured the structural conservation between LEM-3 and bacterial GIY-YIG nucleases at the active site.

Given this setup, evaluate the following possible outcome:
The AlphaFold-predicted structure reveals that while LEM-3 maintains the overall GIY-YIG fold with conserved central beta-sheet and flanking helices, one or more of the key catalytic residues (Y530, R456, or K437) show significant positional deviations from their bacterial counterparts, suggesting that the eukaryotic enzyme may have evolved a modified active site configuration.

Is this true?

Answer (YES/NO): NO